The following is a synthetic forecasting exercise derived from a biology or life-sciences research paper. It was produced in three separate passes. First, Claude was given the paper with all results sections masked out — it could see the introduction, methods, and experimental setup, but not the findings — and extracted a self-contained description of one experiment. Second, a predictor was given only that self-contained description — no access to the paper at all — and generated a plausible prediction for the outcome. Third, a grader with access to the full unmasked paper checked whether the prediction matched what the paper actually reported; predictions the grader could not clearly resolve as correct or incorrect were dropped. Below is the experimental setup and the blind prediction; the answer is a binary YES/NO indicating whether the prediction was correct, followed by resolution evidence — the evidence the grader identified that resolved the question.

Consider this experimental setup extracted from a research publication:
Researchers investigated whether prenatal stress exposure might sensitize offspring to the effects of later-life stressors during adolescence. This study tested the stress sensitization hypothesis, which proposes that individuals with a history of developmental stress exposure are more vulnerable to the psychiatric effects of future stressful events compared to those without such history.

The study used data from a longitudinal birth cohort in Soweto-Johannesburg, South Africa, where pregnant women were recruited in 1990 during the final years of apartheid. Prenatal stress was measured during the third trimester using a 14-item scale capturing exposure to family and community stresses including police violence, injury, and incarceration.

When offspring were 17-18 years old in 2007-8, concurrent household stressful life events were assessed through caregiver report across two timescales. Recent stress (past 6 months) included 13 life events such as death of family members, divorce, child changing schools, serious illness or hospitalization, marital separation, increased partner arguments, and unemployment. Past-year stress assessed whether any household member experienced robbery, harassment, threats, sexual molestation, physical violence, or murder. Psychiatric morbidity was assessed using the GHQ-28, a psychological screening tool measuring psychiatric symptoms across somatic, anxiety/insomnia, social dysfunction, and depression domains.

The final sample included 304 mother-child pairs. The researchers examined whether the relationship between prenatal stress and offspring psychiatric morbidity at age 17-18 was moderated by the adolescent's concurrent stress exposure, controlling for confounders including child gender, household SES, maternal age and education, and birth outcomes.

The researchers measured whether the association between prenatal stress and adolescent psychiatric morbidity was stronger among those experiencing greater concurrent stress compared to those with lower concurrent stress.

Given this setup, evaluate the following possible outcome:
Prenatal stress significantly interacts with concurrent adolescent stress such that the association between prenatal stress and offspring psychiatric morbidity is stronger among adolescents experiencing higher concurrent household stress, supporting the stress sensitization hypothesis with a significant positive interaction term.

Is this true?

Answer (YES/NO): YES